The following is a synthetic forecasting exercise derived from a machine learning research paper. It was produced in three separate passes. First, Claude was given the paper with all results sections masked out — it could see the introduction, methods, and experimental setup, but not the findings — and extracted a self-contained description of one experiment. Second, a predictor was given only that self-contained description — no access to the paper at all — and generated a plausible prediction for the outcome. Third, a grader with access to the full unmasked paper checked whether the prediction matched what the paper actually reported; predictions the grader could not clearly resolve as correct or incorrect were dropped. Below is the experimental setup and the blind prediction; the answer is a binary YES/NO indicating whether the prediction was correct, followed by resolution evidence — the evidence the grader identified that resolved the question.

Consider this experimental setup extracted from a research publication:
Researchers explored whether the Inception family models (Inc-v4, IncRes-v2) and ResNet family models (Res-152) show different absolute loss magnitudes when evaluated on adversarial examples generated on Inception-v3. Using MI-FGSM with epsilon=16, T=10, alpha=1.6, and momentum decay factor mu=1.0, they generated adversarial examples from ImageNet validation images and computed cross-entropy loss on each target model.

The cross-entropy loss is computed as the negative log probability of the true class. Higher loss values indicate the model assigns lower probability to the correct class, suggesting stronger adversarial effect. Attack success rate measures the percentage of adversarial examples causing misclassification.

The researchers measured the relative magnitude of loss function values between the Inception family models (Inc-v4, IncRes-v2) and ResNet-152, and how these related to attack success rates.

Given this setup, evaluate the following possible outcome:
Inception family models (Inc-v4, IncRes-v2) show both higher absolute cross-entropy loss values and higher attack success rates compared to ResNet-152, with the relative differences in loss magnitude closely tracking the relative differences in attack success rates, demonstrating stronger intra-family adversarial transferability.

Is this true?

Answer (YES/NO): NO